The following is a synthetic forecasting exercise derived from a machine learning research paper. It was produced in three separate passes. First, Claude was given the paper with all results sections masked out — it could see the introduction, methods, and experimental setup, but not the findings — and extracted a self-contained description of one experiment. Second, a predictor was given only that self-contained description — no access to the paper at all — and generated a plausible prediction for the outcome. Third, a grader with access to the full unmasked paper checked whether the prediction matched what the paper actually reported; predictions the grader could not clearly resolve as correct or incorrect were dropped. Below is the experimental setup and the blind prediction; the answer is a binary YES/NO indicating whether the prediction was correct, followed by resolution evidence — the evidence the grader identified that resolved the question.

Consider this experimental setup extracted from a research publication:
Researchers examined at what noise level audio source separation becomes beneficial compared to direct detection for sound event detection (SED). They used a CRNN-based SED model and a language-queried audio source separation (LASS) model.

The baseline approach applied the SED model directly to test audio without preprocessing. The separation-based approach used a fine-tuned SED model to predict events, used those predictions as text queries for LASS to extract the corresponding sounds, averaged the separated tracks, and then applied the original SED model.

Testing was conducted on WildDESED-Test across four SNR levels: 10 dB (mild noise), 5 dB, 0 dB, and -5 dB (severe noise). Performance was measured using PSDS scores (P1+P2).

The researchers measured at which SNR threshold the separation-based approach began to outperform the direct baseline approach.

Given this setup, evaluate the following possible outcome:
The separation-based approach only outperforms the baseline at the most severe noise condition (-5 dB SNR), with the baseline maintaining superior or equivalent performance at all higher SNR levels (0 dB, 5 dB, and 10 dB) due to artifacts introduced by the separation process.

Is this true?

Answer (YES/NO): NO